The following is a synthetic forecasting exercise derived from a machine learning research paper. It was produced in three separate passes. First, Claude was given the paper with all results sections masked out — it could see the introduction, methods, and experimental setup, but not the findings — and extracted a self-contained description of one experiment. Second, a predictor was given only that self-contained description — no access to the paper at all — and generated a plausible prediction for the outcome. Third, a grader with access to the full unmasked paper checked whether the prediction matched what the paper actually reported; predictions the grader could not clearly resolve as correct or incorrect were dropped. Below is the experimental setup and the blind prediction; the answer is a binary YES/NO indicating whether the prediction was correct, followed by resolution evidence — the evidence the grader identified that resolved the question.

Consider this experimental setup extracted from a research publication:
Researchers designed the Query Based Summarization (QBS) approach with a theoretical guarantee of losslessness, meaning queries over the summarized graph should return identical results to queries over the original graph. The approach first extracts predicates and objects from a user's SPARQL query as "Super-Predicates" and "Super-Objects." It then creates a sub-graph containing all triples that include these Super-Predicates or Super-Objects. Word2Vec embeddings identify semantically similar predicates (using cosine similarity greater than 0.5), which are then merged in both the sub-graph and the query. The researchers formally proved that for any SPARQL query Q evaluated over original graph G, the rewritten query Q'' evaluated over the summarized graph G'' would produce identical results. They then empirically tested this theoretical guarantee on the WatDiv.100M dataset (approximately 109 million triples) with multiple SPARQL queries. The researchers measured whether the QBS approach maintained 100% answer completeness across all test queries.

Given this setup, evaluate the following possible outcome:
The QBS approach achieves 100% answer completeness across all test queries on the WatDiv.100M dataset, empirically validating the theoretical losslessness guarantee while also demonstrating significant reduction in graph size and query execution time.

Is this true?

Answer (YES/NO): YES